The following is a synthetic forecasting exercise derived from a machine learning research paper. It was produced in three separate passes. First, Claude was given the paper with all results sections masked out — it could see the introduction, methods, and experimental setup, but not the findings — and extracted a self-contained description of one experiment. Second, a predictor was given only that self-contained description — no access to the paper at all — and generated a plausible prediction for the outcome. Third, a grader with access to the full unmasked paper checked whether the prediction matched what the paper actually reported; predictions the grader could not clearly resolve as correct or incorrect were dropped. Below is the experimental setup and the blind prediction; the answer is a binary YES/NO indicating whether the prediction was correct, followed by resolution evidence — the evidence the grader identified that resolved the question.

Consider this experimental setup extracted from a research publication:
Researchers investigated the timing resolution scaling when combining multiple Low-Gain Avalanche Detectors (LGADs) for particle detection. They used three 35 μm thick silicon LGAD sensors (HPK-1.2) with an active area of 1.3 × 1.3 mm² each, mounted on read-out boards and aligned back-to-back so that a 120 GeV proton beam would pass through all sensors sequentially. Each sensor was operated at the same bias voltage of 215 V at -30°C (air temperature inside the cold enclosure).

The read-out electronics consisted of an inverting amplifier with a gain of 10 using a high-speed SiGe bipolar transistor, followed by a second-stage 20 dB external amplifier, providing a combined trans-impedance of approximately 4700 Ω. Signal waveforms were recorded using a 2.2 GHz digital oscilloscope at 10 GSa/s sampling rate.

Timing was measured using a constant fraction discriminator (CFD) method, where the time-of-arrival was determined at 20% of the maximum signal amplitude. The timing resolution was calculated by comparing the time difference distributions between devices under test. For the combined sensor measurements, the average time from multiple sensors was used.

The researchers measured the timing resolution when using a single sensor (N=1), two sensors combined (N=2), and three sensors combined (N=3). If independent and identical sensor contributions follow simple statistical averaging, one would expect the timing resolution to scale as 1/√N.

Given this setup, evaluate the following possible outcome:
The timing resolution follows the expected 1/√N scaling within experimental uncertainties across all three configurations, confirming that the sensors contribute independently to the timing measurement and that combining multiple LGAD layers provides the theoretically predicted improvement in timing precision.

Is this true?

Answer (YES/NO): YES